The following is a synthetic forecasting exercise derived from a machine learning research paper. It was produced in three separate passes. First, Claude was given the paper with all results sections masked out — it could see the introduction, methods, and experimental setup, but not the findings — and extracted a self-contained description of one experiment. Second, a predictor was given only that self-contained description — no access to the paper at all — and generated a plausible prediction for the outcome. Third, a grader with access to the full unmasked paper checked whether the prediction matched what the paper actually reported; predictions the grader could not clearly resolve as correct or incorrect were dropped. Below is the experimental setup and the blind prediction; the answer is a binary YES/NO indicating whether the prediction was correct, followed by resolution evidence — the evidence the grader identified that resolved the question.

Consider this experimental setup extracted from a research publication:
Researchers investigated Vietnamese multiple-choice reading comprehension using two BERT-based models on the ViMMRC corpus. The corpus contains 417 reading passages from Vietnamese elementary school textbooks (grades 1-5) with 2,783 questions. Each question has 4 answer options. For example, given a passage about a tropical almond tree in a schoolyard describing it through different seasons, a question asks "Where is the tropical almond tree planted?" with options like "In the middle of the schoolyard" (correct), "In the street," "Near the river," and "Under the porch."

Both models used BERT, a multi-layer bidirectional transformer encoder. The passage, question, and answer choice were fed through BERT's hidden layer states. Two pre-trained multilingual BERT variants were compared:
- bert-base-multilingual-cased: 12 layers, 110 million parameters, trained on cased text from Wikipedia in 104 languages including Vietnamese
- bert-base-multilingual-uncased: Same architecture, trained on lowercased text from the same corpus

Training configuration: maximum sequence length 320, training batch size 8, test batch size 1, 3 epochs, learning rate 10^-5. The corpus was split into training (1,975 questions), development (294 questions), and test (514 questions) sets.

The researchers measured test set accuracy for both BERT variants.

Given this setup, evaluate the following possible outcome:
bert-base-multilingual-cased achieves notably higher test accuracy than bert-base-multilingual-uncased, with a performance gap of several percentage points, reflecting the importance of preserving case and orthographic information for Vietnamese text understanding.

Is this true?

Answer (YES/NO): NO